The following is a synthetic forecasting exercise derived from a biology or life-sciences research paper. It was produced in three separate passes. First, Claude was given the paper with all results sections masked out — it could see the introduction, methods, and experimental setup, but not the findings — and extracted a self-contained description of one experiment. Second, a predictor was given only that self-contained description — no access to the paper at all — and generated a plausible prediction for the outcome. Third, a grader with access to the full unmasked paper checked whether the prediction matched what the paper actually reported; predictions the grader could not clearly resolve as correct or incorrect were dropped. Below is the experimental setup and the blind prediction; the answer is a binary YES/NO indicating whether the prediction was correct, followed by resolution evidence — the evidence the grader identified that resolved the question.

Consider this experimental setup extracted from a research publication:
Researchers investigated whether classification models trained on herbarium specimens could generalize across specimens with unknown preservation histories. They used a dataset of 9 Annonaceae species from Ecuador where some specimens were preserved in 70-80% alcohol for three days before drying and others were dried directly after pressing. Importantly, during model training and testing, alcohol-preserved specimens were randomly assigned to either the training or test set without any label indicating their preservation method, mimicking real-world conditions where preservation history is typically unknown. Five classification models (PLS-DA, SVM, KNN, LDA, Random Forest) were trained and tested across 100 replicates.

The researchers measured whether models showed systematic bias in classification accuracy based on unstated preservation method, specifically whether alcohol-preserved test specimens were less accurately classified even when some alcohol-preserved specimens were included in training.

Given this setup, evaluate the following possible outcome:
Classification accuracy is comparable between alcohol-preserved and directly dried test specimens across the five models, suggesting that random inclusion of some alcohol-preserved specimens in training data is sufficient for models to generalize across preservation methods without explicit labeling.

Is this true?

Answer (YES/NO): YES